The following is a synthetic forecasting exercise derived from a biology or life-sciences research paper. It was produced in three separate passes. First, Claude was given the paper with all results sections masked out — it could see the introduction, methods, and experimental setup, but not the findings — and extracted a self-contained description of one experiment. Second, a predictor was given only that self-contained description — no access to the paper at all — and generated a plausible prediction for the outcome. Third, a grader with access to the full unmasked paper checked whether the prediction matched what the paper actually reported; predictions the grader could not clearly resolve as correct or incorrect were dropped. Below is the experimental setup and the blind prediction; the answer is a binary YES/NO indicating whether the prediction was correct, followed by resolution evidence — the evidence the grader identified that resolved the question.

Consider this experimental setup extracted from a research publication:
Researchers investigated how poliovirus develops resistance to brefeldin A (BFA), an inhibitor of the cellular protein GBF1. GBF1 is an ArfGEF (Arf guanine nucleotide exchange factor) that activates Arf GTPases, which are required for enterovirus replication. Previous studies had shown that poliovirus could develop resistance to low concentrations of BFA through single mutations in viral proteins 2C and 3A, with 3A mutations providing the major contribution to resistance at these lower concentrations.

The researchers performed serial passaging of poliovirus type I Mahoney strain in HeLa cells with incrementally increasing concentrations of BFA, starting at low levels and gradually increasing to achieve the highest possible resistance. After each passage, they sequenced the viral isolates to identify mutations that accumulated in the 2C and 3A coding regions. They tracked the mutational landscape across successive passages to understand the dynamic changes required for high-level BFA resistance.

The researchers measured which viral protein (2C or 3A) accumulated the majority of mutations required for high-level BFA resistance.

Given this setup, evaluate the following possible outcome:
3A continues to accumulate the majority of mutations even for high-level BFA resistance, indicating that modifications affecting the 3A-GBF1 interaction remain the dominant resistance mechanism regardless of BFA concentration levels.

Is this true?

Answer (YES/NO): NO